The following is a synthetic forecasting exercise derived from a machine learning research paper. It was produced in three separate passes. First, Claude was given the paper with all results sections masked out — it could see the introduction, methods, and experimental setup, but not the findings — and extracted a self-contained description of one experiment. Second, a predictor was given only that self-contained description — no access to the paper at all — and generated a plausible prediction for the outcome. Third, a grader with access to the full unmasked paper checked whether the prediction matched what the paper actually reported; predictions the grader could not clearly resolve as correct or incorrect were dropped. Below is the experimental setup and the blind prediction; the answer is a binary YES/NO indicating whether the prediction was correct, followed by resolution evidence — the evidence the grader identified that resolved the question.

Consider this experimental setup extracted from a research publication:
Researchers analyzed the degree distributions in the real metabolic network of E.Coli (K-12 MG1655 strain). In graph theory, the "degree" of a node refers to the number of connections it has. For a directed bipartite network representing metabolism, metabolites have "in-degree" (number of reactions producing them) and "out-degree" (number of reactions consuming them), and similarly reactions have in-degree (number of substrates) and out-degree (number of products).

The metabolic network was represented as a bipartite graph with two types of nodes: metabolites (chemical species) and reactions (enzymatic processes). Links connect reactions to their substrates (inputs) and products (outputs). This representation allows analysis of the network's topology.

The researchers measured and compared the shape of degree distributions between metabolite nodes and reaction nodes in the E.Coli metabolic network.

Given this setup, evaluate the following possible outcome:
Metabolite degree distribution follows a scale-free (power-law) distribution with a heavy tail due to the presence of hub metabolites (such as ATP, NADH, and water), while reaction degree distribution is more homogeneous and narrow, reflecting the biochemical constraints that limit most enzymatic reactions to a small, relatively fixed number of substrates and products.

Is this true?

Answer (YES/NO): YES